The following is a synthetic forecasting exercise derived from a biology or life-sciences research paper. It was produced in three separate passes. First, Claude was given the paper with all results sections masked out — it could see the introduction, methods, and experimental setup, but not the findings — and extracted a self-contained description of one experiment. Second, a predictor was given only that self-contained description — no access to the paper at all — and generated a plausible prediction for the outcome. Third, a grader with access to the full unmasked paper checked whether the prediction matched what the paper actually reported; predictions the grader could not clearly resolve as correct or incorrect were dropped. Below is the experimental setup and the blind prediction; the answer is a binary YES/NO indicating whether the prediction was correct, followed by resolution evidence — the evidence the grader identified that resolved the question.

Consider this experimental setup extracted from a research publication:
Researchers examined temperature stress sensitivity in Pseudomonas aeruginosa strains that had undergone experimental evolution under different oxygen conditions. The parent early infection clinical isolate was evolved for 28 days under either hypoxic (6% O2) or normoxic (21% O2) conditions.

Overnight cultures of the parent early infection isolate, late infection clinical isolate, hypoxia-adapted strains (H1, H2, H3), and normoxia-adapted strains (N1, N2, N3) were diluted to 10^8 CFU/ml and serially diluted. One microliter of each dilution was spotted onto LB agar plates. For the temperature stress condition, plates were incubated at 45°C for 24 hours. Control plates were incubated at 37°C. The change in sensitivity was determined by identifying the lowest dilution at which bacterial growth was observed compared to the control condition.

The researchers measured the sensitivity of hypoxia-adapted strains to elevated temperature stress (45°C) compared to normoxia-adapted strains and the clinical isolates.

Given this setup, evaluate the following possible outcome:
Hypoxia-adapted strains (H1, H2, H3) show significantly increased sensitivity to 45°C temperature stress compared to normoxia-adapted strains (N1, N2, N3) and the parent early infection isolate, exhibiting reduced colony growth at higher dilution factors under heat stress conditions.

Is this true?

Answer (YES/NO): NO